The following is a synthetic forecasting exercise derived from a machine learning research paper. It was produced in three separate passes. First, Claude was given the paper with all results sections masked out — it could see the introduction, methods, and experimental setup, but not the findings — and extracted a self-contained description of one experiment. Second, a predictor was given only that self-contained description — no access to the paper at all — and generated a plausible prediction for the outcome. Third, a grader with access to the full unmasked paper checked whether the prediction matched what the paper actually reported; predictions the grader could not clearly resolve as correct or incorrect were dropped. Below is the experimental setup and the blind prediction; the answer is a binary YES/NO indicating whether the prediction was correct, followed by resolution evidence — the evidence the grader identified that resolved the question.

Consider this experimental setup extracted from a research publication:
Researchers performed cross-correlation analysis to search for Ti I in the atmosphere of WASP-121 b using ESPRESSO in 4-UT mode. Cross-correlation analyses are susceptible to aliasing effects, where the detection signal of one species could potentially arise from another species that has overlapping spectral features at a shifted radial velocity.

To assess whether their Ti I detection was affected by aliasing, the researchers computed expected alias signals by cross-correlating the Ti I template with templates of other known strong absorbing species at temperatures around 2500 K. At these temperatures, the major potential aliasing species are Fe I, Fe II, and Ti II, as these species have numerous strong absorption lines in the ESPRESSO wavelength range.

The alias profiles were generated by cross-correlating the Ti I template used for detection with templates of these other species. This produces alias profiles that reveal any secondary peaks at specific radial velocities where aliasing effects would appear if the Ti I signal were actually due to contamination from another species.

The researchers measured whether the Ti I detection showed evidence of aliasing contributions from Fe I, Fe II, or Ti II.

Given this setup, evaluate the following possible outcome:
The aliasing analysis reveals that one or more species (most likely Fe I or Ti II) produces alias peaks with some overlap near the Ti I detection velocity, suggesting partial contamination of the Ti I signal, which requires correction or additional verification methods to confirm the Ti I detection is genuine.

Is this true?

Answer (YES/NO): NO